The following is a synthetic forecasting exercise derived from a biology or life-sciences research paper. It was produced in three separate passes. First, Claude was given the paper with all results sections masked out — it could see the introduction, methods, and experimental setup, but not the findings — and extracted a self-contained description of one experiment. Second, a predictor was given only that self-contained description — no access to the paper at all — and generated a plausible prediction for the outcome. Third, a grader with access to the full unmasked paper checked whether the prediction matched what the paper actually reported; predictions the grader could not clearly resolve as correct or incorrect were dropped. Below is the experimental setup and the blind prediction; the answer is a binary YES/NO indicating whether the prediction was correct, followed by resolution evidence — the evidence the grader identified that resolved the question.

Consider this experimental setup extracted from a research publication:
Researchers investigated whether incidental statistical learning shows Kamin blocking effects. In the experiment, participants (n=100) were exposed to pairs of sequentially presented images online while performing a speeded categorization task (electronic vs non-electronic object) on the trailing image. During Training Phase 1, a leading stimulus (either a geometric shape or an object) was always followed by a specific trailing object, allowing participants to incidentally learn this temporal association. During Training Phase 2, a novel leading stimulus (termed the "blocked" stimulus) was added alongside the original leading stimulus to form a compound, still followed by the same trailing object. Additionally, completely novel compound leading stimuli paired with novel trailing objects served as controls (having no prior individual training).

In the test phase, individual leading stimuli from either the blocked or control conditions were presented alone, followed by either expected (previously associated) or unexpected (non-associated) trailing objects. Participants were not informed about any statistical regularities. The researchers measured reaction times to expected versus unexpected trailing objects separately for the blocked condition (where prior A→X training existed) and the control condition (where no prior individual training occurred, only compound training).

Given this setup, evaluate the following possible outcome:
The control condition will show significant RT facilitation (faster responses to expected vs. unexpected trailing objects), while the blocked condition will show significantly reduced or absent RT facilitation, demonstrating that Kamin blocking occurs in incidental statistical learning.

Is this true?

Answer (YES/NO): NO